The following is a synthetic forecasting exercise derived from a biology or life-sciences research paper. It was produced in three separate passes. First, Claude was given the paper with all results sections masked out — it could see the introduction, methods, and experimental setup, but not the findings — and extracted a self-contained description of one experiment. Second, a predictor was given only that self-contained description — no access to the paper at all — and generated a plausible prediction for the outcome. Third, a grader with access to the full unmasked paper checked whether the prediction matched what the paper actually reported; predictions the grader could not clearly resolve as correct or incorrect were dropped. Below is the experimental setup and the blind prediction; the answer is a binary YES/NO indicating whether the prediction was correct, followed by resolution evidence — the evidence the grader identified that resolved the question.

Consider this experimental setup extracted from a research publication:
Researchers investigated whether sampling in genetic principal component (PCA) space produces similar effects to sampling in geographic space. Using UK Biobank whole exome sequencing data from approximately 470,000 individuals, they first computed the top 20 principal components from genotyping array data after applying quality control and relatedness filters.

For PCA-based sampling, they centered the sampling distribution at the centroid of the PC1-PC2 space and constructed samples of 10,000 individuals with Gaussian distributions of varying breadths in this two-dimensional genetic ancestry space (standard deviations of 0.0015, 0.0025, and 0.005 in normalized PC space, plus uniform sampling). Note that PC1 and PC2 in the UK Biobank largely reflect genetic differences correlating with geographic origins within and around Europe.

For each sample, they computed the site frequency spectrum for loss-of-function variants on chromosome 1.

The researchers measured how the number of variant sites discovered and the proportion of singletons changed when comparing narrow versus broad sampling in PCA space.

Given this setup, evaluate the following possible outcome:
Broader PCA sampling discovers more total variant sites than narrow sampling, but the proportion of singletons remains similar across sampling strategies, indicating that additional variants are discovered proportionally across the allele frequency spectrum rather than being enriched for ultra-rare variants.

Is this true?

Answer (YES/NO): NO